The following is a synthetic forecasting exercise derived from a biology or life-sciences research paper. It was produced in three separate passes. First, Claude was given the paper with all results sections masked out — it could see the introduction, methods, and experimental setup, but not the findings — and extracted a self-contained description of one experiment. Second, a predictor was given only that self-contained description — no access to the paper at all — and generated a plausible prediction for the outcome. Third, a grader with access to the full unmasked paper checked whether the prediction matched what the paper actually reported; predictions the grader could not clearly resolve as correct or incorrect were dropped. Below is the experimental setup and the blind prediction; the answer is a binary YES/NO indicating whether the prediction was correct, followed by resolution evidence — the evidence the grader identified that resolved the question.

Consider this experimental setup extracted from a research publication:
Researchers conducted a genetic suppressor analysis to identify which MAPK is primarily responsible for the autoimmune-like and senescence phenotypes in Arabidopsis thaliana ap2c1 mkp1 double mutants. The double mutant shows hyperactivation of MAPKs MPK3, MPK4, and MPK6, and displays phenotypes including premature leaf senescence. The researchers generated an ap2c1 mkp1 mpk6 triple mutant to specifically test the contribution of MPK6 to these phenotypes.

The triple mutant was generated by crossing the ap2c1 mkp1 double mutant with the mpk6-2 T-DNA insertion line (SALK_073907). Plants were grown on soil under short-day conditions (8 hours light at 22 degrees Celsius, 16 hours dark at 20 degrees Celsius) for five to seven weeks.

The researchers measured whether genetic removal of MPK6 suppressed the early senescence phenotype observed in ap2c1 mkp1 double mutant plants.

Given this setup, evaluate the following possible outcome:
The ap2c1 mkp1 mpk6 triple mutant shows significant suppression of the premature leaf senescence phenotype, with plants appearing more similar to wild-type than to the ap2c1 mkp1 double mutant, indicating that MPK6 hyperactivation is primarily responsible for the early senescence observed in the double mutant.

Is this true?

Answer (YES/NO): YES